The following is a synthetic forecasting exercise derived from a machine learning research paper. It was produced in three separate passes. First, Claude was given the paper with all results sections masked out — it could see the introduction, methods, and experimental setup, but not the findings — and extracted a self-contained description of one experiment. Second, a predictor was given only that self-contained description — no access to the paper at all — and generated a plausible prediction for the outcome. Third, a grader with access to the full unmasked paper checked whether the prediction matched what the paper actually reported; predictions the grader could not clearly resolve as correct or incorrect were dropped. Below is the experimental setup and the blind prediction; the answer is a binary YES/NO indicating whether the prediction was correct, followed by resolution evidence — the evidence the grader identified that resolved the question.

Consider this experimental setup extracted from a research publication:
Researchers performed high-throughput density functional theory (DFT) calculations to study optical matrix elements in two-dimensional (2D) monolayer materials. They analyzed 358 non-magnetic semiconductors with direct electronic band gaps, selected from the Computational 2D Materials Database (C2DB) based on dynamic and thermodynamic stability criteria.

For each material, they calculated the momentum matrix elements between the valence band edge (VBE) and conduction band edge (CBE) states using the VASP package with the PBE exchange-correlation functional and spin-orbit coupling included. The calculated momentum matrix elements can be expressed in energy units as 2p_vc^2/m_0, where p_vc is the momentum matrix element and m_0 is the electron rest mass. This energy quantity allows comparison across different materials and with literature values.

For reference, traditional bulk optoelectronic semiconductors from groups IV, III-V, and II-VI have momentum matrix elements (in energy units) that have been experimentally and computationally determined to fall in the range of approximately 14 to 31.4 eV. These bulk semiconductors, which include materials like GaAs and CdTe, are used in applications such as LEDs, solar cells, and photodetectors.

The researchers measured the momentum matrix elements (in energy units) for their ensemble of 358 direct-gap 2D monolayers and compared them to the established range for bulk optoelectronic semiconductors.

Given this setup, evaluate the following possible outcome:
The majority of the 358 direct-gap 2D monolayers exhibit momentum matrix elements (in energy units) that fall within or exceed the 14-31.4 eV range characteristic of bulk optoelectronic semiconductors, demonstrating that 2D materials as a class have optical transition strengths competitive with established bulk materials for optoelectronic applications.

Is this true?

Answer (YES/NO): NO